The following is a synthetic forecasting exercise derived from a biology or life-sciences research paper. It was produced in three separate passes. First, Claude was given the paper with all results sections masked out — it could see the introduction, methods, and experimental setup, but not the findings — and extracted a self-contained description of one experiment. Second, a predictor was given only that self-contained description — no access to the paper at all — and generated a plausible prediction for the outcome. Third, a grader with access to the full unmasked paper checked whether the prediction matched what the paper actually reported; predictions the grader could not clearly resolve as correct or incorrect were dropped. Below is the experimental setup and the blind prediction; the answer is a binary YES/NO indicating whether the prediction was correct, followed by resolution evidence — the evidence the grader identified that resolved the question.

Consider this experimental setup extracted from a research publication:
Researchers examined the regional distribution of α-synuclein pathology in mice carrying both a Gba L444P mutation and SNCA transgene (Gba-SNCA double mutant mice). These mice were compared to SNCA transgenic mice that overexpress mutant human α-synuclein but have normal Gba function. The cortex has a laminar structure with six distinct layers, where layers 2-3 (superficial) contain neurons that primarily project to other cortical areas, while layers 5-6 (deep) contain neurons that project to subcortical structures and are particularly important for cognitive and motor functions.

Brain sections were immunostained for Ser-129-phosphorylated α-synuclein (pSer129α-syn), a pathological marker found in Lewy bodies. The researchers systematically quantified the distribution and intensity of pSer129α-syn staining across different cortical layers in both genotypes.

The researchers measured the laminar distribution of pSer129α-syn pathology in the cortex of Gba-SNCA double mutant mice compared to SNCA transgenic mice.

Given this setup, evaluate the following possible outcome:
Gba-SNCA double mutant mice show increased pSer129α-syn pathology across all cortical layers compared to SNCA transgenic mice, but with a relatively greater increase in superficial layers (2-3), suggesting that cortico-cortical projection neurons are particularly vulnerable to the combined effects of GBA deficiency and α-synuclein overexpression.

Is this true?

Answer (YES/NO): NO